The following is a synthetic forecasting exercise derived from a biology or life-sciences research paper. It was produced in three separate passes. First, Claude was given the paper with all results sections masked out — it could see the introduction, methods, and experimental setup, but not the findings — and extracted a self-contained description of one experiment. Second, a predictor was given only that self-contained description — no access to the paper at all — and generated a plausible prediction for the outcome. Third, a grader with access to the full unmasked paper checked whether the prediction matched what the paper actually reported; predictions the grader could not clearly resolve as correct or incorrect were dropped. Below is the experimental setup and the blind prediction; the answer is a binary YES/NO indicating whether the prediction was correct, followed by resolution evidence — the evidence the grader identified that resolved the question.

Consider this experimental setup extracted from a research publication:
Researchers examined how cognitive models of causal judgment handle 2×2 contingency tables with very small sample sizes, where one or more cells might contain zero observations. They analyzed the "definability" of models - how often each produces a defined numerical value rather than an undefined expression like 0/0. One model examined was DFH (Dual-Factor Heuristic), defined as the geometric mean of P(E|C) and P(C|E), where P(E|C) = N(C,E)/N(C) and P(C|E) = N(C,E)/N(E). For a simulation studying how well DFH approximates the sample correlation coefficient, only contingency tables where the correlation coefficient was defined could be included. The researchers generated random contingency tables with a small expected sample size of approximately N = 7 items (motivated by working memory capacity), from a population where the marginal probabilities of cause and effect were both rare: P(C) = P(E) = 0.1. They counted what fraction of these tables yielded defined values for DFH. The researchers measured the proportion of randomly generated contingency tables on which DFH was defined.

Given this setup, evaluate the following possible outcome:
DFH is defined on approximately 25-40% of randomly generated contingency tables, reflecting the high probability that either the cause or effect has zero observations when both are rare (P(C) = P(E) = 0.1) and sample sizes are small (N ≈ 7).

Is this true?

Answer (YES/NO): YES